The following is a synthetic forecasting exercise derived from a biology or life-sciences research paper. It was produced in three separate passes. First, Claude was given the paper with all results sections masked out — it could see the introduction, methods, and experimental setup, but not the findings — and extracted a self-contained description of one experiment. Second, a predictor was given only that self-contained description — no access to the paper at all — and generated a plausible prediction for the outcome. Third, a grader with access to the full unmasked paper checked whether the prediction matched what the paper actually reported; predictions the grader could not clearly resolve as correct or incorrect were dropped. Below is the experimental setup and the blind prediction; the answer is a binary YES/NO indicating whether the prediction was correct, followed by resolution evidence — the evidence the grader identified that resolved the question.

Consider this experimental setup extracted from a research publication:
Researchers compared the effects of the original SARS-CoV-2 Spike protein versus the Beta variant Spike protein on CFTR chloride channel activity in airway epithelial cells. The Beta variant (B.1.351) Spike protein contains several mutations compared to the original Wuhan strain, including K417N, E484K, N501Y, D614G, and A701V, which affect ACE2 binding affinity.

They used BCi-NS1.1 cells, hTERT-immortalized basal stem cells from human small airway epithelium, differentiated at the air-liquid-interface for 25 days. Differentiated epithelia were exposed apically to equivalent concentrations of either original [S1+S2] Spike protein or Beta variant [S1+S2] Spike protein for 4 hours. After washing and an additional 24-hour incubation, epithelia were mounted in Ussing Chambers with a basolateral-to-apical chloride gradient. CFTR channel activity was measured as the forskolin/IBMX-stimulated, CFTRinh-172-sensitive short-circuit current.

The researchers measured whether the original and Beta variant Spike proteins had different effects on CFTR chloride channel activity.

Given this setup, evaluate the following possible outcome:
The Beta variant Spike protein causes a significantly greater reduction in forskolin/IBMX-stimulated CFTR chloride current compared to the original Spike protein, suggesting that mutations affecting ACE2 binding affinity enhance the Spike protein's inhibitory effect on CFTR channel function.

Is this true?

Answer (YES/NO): YES